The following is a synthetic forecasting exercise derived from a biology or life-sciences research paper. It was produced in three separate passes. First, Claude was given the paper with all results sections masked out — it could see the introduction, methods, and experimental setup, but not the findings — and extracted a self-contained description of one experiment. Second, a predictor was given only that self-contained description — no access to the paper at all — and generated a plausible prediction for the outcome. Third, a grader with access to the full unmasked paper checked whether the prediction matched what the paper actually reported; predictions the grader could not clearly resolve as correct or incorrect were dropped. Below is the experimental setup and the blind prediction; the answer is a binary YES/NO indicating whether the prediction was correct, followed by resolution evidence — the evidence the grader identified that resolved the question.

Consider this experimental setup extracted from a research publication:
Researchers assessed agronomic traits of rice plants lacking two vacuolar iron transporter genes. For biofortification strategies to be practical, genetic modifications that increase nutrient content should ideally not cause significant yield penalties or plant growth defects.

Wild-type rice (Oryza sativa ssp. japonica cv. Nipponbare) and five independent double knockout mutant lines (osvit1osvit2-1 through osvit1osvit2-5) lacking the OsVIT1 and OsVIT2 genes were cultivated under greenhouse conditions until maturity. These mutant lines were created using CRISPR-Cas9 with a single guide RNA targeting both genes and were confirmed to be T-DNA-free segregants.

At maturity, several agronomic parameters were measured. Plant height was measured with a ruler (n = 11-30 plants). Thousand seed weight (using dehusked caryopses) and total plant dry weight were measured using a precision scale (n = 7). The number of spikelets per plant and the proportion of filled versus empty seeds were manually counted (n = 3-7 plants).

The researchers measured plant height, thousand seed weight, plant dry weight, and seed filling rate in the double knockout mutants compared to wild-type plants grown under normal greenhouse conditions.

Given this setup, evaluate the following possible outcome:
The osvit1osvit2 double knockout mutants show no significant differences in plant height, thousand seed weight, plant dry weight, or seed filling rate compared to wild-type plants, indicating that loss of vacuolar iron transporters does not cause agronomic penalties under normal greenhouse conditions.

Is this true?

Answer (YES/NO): NO